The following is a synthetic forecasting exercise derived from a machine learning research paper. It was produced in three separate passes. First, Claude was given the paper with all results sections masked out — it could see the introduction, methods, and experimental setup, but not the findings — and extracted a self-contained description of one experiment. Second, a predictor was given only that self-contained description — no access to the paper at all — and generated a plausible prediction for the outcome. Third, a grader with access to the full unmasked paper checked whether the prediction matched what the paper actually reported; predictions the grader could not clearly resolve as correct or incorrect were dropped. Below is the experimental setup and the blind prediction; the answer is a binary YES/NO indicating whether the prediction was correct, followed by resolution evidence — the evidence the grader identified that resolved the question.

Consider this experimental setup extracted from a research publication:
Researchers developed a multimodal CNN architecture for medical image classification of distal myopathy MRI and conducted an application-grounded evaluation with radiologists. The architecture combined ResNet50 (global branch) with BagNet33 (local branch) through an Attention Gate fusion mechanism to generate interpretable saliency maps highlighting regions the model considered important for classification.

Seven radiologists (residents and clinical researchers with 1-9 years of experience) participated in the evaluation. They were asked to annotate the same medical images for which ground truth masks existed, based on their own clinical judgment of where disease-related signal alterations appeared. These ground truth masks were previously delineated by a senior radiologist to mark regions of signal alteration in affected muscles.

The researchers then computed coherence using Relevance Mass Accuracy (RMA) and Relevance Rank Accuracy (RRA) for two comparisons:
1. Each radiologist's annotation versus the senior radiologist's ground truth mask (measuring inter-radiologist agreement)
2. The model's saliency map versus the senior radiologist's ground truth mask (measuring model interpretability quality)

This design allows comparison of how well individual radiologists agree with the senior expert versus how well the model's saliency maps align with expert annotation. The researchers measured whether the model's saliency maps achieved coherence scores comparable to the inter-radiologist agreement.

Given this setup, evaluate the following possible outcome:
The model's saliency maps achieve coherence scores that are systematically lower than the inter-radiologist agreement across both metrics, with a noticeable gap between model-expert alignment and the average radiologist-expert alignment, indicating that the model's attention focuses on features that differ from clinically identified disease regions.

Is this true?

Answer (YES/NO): NO